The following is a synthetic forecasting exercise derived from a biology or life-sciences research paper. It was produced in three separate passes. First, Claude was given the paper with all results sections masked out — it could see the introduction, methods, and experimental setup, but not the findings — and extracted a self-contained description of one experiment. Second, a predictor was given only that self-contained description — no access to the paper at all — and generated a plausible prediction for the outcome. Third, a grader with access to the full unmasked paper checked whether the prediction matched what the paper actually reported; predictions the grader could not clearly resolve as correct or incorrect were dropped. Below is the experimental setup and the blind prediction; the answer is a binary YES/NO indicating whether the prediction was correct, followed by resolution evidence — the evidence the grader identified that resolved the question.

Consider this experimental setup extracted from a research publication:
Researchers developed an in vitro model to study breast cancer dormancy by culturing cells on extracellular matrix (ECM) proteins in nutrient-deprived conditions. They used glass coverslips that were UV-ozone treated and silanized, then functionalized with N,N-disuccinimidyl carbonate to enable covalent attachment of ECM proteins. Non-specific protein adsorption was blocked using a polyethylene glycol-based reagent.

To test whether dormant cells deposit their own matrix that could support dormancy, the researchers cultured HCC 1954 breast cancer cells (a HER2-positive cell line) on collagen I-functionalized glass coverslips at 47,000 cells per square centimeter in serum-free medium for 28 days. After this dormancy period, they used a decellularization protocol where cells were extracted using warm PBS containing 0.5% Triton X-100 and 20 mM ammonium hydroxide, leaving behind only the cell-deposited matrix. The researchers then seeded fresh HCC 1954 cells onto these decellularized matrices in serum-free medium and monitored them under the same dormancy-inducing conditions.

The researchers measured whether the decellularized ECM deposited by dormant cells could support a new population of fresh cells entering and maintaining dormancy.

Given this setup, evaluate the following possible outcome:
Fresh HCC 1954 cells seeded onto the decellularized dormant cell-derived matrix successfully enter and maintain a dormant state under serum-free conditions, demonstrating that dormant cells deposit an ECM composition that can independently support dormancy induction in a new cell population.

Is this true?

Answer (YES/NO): YES